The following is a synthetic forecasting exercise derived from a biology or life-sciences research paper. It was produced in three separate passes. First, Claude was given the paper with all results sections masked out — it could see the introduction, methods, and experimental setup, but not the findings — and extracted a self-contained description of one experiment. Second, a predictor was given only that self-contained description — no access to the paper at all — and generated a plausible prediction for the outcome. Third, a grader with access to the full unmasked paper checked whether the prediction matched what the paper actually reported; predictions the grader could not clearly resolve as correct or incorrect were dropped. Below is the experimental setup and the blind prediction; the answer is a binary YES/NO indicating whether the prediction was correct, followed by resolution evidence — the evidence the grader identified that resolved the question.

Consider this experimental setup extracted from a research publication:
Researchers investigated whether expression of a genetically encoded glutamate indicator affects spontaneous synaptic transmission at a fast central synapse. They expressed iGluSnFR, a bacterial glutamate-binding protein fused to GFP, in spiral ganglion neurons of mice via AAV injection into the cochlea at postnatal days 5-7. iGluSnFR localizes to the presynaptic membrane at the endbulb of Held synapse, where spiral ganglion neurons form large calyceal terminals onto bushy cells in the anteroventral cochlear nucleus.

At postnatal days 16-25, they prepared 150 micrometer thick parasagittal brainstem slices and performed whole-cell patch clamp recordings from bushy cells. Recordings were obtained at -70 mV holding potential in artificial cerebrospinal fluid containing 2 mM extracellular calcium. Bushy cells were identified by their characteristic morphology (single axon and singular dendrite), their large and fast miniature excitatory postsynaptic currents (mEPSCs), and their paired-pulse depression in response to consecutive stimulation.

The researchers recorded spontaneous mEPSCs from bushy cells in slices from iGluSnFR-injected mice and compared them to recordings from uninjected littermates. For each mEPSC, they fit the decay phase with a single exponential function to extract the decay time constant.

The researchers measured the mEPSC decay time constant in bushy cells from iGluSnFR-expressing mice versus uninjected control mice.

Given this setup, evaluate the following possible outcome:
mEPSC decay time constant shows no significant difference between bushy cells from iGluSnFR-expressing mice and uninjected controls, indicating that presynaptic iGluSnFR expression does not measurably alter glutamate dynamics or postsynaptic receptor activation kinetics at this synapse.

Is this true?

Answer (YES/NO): NO